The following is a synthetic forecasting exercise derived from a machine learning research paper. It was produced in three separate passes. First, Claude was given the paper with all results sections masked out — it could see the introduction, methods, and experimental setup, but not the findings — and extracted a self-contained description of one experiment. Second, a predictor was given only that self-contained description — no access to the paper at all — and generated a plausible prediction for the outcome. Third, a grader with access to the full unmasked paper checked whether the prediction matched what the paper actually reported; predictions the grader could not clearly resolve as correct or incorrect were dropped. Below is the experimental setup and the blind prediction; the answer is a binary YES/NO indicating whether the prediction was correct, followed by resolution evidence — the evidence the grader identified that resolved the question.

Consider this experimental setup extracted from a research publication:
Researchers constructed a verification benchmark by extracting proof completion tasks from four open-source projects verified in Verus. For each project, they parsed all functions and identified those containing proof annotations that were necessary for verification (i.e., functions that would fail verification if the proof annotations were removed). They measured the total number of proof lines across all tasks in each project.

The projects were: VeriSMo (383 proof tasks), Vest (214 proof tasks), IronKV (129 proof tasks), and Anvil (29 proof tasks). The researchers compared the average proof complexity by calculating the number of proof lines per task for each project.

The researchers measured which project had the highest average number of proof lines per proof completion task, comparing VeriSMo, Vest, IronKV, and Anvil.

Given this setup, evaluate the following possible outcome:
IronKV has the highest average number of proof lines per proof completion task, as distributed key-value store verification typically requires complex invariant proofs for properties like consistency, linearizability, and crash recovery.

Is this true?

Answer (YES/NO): NO